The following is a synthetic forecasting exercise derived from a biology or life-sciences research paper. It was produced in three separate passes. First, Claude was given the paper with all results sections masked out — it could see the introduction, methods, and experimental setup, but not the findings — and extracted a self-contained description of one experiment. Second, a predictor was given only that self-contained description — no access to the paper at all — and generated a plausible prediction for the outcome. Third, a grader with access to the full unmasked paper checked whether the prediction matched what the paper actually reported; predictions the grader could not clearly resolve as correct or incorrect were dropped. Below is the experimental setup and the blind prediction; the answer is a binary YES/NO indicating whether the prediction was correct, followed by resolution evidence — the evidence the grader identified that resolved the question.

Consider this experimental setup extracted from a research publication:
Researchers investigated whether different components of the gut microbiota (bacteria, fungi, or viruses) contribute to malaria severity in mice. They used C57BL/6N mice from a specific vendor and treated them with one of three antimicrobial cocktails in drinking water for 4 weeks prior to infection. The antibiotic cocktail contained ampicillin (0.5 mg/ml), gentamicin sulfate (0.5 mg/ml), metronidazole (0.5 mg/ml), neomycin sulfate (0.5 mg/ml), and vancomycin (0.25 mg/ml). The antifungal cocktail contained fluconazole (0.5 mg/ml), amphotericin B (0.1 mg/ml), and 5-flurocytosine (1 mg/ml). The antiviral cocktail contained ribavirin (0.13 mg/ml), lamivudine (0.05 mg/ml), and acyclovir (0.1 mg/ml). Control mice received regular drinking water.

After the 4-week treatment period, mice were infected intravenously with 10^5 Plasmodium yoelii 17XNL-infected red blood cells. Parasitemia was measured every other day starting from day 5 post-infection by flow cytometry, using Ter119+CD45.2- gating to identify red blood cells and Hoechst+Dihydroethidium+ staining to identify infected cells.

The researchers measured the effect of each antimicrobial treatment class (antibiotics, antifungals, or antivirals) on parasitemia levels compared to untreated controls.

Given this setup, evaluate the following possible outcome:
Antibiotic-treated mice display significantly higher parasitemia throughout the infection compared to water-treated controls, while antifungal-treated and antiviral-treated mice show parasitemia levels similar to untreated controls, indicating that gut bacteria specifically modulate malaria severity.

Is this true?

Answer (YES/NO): NO